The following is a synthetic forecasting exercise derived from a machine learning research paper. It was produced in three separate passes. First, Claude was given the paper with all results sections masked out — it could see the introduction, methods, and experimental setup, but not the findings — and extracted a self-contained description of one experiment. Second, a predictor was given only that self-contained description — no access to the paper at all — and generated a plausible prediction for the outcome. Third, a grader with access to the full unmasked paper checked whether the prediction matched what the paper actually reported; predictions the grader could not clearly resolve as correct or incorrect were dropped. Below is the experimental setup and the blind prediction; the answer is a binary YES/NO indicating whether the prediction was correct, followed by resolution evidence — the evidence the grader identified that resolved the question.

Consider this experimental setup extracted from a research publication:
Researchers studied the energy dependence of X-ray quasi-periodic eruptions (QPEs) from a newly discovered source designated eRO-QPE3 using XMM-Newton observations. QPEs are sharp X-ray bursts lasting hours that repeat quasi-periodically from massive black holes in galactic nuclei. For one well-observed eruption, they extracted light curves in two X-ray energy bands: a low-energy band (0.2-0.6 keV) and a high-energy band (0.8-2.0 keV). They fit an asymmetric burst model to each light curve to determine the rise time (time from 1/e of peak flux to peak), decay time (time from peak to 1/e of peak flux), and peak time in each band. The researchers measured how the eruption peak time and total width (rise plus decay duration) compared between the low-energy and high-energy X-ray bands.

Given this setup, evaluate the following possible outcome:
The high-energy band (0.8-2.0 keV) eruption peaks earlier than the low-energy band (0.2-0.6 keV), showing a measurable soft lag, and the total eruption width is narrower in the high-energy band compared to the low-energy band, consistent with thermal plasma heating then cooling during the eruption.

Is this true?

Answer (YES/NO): YES